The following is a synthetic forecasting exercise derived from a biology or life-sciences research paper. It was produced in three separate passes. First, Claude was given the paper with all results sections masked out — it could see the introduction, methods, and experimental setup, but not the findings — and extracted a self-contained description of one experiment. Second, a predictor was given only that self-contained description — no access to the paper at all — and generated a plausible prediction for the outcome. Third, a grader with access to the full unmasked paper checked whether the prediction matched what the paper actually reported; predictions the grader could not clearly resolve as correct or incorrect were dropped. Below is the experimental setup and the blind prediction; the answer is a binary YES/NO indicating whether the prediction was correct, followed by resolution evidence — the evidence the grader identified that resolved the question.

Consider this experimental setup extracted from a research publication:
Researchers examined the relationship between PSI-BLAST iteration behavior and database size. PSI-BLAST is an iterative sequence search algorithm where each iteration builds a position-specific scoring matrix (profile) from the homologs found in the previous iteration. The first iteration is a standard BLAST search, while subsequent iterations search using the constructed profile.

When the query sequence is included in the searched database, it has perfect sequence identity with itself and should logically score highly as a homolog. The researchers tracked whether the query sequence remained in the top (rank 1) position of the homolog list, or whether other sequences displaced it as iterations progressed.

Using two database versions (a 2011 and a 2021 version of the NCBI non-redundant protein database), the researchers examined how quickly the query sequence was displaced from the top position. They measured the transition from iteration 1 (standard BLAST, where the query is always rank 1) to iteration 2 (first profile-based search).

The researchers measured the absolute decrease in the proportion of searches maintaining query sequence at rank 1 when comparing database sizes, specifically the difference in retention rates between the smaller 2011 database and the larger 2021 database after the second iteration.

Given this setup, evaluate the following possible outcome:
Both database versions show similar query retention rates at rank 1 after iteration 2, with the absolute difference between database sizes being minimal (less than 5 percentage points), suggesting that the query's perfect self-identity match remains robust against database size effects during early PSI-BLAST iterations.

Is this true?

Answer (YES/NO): NO